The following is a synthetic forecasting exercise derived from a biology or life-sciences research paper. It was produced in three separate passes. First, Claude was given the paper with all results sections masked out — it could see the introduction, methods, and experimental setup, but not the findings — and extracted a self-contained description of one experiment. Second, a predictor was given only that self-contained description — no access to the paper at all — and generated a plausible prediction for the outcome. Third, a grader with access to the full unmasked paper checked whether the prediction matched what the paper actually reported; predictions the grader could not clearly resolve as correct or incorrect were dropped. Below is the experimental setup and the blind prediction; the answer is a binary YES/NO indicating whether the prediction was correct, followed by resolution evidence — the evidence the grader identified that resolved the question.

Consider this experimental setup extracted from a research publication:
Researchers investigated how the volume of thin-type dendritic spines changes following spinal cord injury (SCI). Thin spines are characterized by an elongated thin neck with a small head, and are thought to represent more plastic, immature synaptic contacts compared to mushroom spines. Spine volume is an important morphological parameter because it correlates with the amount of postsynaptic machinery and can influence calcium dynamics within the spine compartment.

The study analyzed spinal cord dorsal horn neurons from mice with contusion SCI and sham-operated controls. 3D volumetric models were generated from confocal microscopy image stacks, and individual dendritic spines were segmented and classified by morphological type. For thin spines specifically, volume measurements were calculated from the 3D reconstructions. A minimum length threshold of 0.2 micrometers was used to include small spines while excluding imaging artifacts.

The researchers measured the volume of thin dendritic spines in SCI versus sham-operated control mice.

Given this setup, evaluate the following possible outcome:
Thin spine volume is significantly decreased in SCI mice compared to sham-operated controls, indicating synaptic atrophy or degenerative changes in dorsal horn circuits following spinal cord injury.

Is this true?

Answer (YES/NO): YES